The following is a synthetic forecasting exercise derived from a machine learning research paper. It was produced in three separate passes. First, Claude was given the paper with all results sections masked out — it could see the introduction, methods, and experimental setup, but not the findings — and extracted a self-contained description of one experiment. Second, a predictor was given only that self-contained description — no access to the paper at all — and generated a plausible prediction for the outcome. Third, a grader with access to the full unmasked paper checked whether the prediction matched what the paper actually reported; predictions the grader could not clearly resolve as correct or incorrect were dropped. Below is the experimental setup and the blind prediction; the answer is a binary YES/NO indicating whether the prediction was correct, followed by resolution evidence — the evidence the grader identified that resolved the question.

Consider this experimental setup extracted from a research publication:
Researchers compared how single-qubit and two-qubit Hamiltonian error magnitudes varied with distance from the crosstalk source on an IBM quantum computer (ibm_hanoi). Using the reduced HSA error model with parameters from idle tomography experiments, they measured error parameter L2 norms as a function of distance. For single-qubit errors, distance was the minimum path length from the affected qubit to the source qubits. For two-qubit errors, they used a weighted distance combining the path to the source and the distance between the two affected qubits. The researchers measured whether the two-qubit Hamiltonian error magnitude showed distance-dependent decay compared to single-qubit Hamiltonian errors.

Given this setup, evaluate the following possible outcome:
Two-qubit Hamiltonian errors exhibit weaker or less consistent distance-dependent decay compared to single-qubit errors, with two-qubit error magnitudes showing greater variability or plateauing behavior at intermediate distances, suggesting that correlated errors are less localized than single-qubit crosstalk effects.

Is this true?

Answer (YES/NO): NO